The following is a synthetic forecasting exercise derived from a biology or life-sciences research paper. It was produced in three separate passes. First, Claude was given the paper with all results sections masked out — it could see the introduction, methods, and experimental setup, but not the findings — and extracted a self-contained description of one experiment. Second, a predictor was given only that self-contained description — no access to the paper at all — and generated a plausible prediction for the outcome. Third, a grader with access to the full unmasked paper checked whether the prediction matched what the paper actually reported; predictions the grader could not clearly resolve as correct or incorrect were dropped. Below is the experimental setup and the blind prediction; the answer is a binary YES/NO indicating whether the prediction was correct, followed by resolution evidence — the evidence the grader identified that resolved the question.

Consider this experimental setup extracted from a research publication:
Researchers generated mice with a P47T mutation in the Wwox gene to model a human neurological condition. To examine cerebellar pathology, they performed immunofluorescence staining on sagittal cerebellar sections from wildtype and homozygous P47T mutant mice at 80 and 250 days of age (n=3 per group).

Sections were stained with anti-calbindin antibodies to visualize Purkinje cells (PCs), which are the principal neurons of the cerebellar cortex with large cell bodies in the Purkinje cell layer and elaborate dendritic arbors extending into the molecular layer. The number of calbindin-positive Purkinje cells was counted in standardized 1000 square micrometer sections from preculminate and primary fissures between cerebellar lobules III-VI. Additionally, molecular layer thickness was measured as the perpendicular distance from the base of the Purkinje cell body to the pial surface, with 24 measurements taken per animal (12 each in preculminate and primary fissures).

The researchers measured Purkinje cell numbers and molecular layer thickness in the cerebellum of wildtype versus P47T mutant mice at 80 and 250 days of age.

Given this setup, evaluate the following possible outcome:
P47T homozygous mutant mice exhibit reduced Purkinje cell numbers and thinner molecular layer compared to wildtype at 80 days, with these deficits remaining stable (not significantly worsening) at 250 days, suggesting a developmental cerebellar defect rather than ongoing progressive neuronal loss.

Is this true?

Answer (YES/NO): YES